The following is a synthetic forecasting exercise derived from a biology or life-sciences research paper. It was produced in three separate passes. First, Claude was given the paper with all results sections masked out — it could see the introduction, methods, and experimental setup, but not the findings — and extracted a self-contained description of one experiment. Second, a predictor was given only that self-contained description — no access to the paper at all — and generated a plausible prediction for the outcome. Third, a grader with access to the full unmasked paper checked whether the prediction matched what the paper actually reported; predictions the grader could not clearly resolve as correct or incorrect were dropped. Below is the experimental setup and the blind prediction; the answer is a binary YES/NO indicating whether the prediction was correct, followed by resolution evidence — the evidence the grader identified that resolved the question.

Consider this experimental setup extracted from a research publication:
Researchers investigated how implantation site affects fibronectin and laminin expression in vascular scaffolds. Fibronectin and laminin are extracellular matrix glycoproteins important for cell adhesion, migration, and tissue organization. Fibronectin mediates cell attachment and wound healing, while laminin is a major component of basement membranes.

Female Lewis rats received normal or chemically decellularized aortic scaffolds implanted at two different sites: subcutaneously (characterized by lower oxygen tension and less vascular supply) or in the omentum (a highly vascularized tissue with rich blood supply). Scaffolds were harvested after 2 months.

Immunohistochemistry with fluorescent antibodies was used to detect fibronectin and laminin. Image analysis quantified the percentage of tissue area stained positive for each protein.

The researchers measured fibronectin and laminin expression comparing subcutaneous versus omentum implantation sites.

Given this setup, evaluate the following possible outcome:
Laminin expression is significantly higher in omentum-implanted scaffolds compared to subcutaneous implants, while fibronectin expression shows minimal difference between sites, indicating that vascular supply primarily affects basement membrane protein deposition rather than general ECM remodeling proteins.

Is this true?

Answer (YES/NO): NO